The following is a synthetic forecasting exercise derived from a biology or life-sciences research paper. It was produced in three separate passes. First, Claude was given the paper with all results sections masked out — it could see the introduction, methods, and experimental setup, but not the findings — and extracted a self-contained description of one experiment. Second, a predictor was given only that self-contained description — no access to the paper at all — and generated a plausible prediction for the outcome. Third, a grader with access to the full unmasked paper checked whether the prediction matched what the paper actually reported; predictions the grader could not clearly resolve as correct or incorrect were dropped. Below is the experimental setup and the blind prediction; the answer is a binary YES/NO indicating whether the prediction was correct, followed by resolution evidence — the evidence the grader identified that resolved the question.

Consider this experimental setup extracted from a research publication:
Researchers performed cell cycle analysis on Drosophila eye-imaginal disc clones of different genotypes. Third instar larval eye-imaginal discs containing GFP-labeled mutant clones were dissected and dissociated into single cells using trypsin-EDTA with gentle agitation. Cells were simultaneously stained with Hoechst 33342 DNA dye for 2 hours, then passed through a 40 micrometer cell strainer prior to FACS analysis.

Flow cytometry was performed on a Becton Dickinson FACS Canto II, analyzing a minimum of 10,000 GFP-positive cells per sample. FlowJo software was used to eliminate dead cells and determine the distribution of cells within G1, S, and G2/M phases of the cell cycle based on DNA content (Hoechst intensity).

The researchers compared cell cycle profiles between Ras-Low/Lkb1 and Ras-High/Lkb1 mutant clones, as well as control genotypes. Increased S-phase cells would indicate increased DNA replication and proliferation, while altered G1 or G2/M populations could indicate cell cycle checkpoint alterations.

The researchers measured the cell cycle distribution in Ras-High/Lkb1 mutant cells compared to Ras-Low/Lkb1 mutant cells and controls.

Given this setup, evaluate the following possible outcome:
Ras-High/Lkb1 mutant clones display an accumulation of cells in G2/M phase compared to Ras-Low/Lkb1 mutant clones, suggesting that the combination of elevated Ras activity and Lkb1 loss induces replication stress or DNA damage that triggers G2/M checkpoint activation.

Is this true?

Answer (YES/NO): NO